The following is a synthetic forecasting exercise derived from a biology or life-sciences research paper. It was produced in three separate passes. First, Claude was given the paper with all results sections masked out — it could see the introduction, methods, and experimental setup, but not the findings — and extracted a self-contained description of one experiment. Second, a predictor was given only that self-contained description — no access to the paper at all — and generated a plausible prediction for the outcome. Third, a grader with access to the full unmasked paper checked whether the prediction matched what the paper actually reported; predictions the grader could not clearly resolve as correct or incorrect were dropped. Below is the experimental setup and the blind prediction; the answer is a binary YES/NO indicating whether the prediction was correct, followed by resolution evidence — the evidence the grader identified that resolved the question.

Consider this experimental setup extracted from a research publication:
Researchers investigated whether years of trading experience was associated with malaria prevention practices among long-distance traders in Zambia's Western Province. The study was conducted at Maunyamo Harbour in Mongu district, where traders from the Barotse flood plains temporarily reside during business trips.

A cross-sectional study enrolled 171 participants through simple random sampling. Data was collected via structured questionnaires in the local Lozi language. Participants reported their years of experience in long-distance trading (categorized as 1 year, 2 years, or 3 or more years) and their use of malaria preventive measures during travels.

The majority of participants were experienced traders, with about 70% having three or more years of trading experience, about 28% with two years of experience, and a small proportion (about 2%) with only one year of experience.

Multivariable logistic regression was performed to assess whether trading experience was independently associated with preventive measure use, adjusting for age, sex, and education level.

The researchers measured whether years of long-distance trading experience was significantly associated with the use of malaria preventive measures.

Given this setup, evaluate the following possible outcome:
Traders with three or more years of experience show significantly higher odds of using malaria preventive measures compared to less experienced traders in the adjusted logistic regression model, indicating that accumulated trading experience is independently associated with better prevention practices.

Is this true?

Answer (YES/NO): NO